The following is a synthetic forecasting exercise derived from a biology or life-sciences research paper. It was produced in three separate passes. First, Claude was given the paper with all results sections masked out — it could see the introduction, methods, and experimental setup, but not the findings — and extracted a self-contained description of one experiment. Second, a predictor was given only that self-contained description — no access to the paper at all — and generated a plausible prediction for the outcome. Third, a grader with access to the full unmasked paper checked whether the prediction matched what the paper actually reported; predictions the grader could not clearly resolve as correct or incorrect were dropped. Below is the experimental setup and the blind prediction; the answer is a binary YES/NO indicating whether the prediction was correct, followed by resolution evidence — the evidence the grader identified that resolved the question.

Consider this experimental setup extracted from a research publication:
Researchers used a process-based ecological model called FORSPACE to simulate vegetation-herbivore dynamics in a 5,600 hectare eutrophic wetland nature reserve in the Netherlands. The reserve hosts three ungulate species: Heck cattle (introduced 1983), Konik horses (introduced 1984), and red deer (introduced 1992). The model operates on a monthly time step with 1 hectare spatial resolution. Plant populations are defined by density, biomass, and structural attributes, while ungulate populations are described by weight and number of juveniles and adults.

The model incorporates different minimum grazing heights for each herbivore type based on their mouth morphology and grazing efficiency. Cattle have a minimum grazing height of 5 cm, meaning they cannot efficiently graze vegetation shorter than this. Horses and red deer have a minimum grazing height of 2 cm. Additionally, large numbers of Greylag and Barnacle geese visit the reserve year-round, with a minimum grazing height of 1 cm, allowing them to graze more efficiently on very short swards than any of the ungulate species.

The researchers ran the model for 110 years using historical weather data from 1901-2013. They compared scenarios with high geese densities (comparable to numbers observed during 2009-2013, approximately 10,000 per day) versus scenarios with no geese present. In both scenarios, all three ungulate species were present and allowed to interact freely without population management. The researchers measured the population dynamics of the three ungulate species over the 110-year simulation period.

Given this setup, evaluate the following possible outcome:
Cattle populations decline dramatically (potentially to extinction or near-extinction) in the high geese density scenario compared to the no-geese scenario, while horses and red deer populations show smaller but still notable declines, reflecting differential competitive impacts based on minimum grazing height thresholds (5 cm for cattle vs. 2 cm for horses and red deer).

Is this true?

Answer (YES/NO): YES